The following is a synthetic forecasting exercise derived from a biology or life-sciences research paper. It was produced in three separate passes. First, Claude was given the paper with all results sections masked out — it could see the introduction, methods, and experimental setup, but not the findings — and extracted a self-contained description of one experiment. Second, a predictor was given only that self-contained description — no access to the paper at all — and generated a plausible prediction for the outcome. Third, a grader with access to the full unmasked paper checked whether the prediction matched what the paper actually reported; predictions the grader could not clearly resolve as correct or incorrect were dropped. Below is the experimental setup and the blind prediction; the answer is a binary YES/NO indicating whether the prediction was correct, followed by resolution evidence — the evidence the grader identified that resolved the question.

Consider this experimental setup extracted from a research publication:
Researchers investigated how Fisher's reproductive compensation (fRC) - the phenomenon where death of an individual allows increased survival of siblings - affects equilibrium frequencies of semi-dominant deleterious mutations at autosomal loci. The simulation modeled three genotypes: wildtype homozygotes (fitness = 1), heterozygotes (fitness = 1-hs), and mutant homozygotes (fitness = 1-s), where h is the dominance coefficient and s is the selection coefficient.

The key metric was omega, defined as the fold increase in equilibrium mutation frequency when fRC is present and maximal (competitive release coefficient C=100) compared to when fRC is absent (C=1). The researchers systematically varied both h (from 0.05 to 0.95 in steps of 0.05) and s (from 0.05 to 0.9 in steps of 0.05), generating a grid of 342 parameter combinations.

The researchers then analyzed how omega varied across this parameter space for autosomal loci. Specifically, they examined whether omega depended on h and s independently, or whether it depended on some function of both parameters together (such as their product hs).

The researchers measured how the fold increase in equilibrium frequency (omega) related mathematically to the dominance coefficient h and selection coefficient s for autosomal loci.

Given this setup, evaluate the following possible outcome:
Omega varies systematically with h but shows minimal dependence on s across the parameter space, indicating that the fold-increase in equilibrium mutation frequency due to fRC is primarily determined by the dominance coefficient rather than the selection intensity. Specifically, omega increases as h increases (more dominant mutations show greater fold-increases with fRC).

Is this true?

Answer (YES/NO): NO